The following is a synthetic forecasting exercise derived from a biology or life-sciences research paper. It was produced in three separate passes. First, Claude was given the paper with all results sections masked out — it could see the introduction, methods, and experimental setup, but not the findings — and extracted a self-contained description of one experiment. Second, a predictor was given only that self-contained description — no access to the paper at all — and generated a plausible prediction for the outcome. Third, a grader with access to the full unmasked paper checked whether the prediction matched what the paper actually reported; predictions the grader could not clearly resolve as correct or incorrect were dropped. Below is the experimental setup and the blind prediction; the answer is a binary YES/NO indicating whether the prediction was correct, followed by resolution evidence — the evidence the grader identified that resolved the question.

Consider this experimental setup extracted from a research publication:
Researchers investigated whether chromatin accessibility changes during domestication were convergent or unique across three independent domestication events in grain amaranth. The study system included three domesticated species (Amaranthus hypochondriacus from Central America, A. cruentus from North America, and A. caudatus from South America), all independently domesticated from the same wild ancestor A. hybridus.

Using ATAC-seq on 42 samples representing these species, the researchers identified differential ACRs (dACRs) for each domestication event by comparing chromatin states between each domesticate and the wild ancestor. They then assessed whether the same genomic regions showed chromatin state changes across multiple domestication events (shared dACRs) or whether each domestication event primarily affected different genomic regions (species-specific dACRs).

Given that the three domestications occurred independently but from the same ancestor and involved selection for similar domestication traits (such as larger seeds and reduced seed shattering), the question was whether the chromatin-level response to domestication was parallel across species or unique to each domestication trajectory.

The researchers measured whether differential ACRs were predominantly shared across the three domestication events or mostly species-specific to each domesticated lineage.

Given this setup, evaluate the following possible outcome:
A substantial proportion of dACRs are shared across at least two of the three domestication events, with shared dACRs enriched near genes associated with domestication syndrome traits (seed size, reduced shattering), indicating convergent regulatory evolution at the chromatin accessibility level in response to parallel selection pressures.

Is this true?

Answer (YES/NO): NO